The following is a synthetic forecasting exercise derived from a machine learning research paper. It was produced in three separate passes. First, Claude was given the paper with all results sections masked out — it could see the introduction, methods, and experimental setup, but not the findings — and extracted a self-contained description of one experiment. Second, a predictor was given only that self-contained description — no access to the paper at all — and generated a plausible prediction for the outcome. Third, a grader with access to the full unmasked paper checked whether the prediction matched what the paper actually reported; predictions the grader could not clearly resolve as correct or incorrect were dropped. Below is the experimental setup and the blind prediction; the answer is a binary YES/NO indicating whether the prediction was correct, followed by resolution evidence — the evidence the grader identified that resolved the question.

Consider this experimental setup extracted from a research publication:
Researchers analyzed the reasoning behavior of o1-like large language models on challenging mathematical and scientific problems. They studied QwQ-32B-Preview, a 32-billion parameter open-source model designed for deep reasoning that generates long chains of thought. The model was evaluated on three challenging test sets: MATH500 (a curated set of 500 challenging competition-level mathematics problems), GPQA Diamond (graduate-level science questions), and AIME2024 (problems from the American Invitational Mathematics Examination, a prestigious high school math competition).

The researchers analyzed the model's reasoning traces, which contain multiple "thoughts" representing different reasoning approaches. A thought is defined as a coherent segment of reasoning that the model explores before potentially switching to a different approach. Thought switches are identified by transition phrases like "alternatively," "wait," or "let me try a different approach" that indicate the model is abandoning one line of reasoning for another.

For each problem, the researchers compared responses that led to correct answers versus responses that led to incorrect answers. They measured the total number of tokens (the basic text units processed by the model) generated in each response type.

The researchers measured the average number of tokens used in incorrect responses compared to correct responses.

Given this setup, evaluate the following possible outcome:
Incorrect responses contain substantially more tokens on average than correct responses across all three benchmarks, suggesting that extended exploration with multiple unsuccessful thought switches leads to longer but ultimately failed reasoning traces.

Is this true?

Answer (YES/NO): YES